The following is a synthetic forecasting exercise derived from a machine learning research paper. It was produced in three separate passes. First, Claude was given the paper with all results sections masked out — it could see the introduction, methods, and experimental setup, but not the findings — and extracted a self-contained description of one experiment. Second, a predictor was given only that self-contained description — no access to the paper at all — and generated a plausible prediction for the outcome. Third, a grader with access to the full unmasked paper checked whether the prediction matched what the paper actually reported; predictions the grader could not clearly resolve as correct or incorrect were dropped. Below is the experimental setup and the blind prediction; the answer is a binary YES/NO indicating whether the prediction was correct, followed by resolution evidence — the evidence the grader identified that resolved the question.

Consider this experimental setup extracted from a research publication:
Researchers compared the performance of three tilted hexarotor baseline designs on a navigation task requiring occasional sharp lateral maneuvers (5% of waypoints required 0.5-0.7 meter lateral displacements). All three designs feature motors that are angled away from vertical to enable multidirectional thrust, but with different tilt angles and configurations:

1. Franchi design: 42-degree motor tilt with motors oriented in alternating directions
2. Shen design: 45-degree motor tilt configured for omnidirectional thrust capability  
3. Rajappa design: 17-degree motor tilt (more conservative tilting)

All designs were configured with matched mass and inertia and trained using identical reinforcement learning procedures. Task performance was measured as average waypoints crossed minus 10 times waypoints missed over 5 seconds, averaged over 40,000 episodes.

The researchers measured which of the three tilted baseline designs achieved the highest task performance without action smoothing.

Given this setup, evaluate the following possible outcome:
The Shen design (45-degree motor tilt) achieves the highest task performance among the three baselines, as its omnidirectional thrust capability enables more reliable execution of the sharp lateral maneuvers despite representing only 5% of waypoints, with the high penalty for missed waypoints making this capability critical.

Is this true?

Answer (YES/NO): NO